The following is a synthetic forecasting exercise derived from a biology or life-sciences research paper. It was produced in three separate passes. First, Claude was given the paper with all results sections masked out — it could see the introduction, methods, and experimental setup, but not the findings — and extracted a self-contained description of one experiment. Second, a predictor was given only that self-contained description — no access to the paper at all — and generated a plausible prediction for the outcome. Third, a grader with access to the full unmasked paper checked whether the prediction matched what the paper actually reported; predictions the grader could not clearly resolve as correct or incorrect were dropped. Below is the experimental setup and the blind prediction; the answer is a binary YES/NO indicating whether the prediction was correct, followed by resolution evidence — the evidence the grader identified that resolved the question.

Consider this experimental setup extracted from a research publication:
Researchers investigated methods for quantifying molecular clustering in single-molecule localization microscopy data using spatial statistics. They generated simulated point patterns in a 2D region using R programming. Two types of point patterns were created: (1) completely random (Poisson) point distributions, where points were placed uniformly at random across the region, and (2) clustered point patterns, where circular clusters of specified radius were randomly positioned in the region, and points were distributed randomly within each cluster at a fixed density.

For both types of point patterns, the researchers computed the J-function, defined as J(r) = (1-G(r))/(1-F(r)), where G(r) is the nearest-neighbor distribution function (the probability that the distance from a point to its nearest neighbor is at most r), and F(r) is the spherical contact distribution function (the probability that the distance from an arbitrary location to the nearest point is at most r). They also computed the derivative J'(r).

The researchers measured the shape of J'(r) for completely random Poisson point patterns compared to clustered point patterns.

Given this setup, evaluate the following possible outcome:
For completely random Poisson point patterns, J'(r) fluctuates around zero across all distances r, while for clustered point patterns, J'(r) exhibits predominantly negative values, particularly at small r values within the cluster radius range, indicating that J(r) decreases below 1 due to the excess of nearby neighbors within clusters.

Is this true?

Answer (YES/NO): YES